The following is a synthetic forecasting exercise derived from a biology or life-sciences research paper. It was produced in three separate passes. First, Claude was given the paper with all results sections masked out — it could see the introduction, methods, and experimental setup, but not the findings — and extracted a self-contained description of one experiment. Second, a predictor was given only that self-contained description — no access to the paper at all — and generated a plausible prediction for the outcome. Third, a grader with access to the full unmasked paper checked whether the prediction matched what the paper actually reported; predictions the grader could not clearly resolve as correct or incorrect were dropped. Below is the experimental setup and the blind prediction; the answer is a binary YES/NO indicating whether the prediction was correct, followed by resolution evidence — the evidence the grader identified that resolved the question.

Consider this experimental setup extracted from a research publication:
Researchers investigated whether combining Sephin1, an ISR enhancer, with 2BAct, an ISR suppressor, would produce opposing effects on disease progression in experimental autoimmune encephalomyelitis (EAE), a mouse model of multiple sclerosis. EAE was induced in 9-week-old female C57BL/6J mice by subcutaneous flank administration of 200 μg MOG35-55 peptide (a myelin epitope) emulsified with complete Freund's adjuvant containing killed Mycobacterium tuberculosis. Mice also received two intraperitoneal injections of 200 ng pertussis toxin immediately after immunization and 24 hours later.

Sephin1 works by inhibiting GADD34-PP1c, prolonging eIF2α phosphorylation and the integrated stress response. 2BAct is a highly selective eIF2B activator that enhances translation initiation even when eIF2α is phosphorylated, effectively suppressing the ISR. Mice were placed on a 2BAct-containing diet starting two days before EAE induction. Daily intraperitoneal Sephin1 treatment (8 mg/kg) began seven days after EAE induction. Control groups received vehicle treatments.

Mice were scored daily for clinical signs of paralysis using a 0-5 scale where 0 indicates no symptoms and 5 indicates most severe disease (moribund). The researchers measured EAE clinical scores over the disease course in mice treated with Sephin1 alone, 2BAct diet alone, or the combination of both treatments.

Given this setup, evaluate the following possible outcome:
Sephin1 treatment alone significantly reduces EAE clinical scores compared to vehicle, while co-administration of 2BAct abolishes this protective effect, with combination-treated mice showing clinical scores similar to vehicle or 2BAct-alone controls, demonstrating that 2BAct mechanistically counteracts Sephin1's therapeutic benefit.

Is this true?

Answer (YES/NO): NO